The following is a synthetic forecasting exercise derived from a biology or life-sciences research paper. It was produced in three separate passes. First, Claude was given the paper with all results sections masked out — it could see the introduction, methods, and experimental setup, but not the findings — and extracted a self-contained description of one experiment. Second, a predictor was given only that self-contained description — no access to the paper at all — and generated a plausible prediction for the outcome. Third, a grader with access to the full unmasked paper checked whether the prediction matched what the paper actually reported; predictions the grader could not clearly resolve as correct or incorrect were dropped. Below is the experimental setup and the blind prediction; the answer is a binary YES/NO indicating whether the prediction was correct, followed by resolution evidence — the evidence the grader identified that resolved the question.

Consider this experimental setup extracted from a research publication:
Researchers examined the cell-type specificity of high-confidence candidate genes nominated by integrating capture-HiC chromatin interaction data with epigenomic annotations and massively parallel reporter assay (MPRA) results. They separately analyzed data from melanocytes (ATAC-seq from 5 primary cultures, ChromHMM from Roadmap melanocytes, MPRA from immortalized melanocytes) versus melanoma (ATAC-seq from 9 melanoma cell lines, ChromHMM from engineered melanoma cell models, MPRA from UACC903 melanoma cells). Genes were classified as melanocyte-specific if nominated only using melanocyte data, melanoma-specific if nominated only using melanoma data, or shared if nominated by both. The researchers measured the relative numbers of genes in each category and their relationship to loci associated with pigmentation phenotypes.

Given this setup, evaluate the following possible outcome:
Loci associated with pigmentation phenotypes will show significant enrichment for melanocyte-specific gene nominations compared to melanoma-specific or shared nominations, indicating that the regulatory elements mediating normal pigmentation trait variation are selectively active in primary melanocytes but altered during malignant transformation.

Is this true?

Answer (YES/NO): YES